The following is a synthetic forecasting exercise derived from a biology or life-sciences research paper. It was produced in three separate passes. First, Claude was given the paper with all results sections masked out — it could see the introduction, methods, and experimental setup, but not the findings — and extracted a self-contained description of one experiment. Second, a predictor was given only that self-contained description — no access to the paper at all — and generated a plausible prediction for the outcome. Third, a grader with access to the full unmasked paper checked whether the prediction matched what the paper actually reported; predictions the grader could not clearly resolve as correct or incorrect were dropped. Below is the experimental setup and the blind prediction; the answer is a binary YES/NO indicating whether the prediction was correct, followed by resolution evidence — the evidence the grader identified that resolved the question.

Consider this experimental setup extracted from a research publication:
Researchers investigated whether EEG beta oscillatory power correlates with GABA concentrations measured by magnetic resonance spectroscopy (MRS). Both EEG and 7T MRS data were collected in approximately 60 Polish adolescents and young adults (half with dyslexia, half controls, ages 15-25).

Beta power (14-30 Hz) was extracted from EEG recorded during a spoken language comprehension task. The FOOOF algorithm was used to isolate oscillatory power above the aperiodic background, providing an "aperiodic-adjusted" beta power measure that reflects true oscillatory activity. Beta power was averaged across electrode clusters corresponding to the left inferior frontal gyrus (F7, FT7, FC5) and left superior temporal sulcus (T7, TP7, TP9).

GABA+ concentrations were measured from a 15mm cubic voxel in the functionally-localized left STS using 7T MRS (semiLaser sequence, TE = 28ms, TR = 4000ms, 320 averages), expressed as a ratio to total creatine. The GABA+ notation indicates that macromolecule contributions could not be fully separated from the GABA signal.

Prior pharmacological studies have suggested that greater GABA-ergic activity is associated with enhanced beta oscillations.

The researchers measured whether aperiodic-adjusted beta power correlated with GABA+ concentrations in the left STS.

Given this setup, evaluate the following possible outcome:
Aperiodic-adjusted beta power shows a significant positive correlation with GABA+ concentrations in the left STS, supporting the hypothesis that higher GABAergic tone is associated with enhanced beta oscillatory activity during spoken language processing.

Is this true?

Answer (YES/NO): NO